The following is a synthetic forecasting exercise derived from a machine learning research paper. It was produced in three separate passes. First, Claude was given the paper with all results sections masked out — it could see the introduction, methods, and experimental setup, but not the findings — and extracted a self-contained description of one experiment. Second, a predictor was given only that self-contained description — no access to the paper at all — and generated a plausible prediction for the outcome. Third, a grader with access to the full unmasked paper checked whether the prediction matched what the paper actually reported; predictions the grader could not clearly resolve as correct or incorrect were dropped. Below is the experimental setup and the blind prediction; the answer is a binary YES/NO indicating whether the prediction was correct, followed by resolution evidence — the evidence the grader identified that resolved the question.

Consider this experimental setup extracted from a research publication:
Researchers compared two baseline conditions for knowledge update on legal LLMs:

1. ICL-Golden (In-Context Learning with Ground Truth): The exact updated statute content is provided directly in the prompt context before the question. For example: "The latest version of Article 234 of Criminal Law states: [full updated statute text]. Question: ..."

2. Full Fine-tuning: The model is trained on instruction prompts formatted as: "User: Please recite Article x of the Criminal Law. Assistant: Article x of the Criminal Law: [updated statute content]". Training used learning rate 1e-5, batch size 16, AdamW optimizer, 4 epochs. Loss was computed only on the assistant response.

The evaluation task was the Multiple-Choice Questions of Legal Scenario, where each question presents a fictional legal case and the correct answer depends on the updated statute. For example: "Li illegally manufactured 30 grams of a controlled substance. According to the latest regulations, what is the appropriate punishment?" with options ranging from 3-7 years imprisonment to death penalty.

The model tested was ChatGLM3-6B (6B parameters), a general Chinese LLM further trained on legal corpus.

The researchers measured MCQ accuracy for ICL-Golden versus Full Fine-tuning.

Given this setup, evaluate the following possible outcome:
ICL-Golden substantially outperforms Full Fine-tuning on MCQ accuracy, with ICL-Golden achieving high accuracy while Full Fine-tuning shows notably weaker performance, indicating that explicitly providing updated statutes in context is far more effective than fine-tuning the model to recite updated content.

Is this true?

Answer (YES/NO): NO